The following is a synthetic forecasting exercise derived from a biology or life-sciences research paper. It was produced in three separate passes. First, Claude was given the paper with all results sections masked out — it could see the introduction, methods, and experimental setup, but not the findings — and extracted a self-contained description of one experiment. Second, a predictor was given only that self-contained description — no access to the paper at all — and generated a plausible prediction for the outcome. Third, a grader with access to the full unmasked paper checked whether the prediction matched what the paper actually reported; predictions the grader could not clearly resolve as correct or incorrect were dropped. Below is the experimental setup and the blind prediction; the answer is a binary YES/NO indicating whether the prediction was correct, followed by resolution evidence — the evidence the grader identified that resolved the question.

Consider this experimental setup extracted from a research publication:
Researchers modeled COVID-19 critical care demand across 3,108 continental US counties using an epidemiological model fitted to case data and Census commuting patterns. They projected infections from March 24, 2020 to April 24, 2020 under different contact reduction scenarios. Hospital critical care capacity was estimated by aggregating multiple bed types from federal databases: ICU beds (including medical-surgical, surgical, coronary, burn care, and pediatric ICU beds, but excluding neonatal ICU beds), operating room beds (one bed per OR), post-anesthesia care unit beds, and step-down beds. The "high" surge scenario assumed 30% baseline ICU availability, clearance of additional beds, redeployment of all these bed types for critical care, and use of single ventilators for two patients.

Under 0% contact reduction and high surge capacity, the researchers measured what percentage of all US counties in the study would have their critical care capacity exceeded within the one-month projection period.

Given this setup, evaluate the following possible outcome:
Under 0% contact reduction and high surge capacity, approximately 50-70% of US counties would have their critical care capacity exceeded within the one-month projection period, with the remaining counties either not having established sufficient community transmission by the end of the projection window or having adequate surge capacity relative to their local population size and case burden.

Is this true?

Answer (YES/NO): NO